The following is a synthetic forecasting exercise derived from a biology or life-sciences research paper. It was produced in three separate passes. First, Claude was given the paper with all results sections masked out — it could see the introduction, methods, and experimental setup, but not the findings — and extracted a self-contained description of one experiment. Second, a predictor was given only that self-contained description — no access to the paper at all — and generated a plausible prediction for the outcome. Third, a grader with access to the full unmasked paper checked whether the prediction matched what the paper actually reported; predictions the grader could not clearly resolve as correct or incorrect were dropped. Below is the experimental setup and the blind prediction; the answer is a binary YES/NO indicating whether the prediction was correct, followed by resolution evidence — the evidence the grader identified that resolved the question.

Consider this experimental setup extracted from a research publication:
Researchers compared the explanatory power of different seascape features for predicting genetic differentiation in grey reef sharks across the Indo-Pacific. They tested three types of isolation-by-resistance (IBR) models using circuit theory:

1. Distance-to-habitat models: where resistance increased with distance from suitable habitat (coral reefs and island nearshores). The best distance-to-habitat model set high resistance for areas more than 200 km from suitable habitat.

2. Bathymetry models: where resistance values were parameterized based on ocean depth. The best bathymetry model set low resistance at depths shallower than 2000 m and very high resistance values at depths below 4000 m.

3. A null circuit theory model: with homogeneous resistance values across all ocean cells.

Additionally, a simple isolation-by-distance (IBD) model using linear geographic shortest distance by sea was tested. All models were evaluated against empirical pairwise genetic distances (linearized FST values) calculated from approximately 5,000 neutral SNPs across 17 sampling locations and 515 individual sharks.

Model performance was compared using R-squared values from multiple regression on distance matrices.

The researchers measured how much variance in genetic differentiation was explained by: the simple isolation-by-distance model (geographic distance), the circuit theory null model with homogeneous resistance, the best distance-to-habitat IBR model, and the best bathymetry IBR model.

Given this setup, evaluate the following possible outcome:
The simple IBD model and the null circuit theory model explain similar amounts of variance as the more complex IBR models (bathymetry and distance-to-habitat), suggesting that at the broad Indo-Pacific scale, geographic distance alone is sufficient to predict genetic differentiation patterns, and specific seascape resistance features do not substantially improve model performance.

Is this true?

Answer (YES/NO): NO